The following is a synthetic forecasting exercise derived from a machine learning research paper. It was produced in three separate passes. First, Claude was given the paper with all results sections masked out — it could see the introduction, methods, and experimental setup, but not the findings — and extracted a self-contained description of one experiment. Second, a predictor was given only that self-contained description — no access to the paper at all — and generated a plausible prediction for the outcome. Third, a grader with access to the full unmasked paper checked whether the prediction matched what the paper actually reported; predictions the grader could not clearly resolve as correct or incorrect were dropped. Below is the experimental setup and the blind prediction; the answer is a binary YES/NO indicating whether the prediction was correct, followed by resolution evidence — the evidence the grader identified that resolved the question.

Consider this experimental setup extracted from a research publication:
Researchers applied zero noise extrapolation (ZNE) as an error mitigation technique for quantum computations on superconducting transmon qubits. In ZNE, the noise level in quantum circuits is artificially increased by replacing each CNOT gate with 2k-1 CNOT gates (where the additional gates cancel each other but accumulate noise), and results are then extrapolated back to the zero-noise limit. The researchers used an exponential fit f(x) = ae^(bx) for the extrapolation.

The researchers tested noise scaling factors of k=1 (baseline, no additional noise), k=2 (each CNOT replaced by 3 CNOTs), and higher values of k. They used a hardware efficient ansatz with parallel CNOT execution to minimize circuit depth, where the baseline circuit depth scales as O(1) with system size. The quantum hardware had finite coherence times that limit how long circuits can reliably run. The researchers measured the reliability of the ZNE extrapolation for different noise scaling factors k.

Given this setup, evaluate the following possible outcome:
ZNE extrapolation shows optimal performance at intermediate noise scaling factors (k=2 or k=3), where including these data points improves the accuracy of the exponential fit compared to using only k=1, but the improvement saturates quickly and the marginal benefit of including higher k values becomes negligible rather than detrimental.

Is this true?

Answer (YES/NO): NO